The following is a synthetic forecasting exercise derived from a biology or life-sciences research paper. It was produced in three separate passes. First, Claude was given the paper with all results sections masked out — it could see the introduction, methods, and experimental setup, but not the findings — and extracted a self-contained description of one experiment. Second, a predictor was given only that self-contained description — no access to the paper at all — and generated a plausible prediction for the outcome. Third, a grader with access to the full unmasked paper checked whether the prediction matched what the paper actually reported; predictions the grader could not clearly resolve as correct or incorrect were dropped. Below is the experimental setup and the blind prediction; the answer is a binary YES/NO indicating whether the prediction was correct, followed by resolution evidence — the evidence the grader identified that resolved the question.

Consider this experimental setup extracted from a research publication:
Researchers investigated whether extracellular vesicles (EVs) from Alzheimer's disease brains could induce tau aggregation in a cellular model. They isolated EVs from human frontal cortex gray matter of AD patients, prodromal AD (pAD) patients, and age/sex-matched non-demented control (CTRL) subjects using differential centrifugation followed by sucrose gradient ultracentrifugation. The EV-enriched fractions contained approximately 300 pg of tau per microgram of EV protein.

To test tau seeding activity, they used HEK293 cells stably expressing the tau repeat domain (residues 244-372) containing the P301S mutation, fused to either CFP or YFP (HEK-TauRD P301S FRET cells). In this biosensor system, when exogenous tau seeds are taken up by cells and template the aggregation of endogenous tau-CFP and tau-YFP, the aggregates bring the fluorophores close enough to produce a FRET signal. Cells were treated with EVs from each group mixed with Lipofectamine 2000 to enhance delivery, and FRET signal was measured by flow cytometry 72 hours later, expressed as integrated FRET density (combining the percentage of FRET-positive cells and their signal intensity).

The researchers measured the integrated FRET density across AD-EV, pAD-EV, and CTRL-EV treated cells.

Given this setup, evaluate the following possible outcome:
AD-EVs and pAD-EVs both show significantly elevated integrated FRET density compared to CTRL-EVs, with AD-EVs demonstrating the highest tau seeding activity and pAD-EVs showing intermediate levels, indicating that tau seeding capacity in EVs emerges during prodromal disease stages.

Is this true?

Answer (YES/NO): NO